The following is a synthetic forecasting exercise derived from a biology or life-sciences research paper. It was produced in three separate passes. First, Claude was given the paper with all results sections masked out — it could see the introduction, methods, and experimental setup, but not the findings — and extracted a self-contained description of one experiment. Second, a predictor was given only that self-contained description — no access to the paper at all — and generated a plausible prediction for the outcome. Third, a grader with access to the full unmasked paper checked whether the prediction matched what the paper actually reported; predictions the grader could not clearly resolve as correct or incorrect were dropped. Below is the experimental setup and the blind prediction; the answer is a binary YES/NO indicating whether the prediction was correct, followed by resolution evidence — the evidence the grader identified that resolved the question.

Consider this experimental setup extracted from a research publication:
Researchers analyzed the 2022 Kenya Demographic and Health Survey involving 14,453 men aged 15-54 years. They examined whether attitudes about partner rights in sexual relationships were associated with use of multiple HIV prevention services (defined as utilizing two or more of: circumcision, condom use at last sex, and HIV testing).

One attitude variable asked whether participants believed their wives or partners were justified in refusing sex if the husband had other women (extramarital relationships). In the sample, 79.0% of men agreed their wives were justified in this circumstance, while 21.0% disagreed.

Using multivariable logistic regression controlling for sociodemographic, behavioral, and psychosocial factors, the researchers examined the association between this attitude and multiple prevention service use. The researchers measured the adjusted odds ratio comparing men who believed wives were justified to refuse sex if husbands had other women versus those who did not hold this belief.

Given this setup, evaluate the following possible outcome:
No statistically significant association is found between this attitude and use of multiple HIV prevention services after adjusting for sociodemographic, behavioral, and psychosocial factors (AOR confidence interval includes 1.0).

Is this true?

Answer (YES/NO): NO